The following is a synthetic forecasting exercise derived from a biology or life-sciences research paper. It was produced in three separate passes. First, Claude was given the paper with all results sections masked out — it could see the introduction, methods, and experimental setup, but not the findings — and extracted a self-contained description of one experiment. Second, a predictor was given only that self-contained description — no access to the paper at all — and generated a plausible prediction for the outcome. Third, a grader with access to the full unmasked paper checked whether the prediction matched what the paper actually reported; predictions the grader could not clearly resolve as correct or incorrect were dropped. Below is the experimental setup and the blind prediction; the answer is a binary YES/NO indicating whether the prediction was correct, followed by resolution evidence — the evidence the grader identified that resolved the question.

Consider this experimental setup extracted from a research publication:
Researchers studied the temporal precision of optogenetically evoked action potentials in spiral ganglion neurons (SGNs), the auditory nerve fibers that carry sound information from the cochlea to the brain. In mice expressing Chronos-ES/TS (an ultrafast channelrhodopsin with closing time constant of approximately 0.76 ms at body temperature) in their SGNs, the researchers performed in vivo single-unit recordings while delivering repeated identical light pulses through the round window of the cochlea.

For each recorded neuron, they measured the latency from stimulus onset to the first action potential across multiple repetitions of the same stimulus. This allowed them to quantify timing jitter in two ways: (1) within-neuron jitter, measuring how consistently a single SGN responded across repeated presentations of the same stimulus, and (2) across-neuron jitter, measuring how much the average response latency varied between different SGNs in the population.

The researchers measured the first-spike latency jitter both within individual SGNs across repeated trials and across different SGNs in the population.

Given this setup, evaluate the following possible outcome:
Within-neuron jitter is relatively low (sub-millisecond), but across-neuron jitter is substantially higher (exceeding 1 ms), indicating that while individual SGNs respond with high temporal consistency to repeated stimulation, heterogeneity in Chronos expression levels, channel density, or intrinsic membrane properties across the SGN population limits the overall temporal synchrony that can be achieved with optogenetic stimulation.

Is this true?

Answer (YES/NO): NO